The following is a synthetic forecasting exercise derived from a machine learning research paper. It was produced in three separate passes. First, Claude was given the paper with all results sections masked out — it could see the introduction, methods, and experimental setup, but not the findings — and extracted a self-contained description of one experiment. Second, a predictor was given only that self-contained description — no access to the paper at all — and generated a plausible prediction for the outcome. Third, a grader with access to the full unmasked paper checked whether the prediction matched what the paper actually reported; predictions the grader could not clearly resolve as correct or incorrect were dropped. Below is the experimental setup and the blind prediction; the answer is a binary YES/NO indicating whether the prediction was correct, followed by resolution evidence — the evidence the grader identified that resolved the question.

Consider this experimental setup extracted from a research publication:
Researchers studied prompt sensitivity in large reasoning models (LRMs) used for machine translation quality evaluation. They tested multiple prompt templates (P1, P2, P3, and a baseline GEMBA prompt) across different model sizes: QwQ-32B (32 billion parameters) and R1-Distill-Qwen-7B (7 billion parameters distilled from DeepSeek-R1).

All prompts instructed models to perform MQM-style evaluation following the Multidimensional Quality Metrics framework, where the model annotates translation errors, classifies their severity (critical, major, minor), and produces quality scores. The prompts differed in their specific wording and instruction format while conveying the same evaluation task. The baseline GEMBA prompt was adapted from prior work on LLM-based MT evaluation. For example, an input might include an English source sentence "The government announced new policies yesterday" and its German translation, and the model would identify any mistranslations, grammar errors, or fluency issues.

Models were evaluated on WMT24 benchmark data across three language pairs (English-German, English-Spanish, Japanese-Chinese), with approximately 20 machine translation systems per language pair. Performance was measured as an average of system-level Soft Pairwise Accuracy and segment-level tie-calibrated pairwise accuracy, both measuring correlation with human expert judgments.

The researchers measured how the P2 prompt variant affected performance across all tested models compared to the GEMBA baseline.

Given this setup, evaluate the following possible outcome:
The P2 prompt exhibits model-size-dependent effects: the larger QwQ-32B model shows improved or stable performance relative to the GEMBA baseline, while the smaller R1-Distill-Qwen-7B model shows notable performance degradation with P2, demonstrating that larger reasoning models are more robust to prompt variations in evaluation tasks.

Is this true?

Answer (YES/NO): NO